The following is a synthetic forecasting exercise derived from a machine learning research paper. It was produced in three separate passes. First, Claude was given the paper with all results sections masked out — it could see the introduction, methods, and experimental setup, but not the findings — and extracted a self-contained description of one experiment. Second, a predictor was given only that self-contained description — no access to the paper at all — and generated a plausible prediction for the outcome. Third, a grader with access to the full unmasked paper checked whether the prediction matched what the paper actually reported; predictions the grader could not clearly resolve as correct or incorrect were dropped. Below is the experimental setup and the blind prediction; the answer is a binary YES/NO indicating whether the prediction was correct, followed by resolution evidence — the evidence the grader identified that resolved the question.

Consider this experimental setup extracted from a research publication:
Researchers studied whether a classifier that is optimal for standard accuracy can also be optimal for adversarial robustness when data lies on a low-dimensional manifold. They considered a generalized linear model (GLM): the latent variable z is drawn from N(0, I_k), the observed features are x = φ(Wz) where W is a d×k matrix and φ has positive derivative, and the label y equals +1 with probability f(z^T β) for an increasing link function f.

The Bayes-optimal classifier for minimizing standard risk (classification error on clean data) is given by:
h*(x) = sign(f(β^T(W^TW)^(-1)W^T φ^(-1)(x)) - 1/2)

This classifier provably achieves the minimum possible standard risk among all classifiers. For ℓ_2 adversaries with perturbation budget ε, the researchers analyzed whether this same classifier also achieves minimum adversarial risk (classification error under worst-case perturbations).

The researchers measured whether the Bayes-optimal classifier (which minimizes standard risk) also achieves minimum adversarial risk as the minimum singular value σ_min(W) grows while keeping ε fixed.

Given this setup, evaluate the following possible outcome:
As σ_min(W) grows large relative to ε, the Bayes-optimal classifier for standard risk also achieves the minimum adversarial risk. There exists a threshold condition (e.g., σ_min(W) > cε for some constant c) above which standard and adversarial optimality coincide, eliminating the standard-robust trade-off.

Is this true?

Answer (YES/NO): NO